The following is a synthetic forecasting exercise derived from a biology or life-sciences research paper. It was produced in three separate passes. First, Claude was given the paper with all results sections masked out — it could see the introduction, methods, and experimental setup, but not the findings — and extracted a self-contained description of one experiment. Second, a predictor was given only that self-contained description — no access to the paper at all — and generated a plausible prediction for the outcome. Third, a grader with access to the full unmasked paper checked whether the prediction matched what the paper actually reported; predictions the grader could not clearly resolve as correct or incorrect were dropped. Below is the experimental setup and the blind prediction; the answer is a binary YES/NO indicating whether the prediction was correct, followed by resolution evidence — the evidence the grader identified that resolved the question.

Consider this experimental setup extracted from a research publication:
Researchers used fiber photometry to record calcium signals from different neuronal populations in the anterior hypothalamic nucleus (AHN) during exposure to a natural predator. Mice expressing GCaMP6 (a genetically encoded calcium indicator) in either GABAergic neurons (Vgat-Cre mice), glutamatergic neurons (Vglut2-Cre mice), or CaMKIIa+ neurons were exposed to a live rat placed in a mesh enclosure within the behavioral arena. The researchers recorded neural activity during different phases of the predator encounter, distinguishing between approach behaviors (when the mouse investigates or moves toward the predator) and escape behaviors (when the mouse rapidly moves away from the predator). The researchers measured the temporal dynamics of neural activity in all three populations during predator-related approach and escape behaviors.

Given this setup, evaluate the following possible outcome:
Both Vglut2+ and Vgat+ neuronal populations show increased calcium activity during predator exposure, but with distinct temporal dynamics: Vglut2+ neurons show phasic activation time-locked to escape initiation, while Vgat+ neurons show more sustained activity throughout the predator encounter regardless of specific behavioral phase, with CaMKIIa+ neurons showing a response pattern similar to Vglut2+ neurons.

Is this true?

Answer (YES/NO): NO